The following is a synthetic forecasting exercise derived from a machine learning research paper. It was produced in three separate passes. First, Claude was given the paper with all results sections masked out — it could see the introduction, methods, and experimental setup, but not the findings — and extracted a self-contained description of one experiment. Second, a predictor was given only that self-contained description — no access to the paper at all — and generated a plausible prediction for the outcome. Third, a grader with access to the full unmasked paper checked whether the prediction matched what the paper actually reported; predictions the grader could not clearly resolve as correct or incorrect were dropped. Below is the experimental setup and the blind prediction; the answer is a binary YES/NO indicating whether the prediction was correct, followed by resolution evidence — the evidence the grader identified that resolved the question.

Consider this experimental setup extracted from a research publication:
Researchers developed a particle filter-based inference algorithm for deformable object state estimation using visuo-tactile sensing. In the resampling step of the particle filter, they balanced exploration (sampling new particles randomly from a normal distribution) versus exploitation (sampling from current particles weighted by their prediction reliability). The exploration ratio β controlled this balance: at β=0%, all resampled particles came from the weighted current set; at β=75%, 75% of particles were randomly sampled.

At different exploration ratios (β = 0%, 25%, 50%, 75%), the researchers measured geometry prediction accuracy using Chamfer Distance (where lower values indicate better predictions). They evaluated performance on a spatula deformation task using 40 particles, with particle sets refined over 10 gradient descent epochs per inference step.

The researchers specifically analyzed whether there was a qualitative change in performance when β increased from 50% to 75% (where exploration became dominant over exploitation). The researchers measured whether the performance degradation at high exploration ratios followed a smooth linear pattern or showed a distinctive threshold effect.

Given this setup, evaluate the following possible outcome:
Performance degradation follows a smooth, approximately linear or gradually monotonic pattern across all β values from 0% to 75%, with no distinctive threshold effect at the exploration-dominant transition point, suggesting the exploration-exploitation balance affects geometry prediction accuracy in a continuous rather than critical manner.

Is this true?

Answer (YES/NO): NO